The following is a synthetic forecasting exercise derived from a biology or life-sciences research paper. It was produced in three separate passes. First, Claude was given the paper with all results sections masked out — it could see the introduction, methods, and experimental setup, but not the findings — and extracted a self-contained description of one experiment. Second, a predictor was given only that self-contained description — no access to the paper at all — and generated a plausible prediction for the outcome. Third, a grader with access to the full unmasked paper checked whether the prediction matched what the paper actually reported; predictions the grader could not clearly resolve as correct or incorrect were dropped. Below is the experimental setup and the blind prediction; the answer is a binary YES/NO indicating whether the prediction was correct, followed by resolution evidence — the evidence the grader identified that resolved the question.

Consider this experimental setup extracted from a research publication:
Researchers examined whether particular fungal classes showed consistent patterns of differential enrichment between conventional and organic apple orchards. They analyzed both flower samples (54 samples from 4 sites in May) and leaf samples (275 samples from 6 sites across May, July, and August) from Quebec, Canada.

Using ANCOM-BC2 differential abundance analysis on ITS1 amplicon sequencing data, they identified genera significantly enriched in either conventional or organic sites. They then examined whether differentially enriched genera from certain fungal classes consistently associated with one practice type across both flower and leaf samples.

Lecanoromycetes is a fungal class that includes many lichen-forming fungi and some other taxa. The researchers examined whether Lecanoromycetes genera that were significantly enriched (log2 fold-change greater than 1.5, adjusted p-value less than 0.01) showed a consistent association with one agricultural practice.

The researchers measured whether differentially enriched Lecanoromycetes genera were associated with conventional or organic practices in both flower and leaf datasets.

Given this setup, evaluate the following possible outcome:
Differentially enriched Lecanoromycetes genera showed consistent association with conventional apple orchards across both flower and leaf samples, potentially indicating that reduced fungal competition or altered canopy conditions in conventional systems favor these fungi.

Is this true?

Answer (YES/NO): YES